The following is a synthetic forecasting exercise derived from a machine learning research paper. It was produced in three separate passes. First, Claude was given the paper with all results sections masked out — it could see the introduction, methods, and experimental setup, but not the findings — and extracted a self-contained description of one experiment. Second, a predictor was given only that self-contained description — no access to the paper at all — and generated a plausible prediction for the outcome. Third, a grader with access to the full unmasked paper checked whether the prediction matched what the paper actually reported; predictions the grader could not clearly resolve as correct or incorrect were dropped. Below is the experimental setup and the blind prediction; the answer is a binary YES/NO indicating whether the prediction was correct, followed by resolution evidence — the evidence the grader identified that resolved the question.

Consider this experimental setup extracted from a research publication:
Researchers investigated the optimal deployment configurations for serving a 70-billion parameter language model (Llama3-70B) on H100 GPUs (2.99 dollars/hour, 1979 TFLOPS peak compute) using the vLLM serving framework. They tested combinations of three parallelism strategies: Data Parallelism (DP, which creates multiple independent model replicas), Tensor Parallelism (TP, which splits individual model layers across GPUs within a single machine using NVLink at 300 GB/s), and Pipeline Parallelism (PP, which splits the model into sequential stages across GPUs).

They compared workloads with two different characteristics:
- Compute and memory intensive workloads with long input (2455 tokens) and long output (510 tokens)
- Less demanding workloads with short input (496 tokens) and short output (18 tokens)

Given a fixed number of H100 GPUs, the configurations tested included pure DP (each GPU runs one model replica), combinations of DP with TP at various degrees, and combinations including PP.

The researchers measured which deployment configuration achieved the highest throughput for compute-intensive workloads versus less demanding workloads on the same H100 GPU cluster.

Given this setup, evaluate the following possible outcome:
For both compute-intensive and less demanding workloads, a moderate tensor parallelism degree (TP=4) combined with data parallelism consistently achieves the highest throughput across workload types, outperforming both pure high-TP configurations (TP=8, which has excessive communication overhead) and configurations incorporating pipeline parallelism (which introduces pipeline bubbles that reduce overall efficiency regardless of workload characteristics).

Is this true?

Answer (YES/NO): NO